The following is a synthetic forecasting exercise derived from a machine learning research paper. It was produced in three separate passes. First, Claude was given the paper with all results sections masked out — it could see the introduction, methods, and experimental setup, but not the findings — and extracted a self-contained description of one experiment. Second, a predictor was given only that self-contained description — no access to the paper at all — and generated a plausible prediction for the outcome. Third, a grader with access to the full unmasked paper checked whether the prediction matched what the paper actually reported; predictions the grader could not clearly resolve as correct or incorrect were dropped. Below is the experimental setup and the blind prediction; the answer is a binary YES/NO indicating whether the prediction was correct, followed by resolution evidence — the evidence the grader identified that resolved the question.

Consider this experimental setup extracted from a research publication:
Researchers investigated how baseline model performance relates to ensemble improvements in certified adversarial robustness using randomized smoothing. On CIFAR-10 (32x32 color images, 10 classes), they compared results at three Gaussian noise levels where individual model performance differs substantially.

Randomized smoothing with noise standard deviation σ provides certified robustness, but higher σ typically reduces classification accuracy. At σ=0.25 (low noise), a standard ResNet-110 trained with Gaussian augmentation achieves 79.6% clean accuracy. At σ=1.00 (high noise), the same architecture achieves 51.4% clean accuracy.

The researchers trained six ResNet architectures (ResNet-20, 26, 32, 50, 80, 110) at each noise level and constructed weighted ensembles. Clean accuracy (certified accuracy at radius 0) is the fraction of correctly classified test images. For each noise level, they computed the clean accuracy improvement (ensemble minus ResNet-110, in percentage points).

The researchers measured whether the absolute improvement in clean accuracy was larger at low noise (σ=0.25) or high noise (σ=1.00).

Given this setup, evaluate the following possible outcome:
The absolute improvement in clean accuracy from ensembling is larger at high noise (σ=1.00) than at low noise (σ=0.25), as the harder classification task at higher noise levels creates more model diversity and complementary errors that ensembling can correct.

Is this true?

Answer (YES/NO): NO